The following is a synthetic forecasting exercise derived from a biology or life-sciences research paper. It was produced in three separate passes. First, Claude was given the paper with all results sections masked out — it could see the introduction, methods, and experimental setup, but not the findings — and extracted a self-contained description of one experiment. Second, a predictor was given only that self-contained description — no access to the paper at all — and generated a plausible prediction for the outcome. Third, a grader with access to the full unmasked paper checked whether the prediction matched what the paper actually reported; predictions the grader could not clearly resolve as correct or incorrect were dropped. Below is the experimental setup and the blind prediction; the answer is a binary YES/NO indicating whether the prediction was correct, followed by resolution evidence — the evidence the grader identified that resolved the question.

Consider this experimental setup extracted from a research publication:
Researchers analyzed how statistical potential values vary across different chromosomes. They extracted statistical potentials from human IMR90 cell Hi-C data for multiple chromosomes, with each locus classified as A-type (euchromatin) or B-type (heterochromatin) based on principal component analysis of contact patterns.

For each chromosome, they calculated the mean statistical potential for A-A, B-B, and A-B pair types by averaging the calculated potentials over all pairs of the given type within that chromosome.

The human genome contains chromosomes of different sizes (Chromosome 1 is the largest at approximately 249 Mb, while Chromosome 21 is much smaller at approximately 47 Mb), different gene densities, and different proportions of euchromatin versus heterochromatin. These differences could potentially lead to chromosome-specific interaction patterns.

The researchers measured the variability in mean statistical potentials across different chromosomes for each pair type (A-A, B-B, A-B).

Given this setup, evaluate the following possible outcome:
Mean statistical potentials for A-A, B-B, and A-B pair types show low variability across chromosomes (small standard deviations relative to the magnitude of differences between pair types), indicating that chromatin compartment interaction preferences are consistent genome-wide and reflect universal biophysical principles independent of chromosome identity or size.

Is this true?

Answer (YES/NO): NO